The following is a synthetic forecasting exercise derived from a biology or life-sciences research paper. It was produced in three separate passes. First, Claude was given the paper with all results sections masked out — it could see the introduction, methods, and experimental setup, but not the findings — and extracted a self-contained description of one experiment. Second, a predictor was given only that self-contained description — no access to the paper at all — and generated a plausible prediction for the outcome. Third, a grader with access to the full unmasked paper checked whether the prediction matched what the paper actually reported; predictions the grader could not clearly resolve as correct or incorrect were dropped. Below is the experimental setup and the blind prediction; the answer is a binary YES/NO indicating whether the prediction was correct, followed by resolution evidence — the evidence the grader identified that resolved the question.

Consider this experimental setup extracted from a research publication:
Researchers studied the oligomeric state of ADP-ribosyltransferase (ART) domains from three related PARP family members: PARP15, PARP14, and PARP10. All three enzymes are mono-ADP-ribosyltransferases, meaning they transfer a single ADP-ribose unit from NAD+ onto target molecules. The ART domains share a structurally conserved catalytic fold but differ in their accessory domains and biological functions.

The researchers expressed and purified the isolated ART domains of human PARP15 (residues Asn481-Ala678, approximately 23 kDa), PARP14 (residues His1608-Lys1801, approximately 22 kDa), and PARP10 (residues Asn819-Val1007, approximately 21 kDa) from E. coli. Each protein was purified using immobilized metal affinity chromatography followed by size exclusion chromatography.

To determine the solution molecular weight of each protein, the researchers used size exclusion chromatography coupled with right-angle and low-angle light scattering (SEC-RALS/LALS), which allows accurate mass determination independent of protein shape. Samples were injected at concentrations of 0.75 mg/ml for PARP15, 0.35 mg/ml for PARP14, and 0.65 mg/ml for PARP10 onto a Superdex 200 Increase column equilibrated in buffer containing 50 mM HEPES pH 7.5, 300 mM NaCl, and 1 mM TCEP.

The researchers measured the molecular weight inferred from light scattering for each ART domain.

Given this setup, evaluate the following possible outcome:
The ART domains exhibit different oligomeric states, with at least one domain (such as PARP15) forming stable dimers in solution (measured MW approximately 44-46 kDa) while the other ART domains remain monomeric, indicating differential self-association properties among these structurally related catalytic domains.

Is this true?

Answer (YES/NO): YES